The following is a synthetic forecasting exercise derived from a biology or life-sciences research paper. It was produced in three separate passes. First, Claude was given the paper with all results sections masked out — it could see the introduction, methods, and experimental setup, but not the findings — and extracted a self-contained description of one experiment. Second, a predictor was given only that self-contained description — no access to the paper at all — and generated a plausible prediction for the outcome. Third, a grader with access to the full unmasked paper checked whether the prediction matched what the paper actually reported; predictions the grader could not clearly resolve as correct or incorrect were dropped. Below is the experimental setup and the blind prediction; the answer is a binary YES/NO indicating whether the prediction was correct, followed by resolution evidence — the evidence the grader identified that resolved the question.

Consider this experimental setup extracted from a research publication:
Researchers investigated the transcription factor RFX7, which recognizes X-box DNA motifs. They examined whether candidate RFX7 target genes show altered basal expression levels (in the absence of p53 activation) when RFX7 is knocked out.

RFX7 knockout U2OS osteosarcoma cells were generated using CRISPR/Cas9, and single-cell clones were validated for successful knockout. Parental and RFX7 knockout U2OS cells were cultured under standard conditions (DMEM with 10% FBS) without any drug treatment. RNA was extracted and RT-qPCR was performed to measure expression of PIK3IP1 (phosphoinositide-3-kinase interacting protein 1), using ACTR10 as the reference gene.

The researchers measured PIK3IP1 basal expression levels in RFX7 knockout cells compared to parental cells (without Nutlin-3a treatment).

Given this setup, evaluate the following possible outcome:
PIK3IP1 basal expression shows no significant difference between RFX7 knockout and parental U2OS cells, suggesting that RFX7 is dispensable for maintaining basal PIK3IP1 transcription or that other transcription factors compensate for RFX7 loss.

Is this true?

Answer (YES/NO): NO